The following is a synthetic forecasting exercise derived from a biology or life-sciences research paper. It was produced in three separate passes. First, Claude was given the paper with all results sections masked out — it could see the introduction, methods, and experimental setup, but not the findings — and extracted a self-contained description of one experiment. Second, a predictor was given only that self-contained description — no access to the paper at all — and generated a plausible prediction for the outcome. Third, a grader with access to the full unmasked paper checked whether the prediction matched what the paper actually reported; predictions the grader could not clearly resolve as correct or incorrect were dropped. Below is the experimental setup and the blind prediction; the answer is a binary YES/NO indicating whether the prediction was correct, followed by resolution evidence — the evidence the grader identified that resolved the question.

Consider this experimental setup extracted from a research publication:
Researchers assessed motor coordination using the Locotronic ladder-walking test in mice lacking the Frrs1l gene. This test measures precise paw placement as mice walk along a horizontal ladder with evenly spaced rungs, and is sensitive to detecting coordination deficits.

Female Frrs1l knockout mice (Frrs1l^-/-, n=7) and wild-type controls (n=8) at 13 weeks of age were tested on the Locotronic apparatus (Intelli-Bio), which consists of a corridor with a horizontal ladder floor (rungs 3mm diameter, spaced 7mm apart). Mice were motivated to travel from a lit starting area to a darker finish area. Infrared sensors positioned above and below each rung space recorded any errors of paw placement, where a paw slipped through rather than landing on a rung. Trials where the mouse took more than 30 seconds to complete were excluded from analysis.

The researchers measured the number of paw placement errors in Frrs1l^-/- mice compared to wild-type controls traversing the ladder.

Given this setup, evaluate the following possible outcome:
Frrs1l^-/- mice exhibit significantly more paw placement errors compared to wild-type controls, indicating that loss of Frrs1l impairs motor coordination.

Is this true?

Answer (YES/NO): YES